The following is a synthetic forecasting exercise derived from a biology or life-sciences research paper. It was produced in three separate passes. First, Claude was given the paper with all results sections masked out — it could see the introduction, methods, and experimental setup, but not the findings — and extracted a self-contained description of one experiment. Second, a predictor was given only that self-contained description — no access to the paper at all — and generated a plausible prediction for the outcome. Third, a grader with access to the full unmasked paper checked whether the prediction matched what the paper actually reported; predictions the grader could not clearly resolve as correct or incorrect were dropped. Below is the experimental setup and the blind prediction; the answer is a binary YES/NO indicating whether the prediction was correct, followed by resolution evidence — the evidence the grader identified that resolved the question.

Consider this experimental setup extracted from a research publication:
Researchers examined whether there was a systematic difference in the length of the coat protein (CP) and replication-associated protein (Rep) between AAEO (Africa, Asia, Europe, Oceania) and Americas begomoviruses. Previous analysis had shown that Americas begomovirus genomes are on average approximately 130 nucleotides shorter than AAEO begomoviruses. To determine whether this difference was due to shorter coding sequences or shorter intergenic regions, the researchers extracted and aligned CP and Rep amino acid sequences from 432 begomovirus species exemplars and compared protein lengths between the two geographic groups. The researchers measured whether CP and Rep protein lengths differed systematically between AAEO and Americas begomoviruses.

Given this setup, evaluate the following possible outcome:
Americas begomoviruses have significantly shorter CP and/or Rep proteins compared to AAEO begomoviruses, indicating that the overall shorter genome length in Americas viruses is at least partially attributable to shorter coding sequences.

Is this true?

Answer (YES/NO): NO